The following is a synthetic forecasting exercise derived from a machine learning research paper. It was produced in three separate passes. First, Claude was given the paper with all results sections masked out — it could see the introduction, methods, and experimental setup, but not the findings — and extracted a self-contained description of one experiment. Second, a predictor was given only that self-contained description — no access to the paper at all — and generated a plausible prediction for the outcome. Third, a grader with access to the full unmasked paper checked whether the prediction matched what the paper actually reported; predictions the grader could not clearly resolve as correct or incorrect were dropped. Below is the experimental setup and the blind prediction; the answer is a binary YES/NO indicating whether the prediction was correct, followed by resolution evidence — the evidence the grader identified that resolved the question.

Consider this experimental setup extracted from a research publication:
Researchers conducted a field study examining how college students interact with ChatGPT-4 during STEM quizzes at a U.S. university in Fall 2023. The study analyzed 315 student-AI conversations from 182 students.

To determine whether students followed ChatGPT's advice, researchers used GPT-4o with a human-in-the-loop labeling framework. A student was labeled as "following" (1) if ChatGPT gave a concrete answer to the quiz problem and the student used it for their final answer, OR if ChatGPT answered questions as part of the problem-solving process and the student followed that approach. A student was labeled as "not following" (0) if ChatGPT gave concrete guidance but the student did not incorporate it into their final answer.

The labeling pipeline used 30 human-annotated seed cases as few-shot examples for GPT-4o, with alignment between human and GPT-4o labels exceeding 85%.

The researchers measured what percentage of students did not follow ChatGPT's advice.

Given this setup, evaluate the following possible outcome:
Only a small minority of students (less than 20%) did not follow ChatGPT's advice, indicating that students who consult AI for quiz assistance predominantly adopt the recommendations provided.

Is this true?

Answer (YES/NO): NO